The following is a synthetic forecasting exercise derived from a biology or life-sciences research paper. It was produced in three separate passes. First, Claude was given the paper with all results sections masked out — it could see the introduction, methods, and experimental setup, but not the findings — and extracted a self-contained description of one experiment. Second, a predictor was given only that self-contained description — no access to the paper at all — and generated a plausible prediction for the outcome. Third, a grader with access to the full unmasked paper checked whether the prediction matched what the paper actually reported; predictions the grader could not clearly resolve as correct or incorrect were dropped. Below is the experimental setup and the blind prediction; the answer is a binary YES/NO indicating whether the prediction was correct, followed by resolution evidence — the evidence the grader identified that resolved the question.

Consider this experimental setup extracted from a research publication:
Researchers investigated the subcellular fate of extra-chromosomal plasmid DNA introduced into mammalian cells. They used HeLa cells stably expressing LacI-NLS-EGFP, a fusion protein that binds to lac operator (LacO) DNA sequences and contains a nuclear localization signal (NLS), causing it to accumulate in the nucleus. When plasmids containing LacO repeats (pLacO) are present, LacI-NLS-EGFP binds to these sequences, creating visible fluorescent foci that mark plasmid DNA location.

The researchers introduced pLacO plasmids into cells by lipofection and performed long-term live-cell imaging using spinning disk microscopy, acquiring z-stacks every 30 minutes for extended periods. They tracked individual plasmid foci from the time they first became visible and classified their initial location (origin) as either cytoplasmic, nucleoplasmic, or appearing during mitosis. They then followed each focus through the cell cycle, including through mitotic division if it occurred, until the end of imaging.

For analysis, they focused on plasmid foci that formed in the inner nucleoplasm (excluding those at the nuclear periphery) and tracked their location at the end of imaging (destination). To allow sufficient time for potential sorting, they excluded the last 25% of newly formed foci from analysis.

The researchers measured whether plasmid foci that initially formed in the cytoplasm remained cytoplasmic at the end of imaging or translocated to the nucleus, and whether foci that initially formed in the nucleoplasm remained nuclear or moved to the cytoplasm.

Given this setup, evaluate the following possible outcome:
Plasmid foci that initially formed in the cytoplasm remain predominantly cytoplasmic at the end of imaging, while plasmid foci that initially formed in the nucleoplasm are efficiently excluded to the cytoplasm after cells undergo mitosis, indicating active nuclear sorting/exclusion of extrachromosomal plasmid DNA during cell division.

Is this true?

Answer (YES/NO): YES